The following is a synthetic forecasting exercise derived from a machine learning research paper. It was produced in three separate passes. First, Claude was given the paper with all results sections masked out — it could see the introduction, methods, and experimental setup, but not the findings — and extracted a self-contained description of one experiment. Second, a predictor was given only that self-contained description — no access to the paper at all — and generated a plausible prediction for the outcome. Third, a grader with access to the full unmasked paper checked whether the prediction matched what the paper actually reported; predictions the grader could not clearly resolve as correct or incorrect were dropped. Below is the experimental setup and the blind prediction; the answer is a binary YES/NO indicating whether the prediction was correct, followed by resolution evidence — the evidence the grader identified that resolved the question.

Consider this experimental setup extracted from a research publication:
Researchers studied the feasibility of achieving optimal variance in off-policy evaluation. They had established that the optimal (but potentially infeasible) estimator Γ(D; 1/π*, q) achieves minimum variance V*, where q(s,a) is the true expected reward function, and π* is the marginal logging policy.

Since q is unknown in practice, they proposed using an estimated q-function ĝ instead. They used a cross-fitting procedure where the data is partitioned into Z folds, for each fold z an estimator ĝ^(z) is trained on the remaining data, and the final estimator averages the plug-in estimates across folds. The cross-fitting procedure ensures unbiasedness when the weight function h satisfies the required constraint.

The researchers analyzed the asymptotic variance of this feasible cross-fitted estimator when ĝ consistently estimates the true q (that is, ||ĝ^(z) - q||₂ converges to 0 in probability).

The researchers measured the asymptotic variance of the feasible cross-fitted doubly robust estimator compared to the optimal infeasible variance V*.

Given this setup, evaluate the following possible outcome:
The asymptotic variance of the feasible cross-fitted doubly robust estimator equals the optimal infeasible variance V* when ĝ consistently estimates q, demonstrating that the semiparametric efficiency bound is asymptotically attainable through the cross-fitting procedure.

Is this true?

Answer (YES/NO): YES